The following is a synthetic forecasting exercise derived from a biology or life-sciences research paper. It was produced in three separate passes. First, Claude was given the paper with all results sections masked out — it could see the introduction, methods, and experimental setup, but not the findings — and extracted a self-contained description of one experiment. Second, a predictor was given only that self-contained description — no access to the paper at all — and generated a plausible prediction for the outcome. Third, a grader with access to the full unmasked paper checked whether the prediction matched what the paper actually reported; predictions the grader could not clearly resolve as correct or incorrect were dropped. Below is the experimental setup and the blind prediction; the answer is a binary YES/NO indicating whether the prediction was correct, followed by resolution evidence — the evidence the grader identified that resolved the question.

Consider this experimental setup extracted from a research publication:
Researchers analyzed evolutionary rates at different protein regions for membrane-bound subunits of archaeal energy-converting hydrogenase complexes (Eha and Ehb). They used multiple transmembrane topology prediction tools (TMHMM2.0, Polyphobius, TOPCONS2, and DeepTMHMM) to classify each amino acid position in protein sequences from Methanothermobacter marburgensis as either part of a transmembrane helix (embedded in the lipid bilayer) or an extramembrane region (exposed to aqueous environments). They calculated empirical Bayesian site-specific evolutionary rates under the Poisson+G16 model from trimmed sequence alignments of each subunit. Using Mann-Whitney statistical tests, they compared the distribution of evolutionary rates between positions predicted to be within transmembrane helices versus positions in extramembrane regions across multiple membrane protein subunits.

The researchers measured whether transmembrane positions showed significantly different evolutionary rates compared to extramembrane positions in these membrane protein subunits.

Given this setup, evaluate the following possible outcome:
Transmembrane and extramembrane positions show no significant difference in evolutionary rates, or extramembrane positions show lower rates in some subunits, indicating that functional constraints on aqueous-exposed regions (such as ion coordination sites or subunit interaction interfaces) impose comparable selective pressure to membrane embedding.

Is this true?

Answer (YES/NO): YES